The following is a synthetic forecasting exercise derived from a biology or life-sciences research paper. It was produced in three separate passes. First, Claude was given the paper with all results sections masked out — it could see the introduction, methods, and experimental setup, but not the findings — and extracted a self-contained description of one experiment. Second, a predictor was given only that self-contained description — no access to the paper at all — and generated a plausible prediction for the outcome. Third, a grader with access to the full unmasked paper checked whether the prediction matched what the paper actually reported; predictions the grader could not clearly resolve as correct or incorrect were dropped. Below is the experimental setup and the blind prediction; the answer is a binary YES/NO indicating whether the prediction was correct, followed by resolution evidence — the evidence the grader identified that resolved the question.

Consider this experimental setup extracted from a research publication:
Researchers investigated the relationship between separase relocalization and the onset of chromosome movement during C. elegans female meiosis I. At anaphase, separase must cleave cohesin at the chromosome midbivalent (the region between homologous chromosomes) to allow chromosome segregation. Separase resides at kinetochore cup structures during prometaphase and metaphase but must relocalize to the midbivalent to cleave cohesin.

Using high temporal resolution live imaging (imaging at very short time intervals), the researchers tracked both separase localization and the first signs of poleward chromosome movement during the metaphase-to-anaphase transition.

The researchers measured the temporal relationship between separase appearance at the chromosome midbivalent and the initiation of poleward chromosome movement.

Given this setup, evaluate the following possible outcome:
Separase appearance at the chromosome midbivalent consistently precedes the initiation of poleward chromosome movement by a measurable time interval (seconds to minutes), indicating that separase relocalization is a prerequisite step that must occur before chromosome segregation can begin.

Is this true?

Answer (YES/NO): YES